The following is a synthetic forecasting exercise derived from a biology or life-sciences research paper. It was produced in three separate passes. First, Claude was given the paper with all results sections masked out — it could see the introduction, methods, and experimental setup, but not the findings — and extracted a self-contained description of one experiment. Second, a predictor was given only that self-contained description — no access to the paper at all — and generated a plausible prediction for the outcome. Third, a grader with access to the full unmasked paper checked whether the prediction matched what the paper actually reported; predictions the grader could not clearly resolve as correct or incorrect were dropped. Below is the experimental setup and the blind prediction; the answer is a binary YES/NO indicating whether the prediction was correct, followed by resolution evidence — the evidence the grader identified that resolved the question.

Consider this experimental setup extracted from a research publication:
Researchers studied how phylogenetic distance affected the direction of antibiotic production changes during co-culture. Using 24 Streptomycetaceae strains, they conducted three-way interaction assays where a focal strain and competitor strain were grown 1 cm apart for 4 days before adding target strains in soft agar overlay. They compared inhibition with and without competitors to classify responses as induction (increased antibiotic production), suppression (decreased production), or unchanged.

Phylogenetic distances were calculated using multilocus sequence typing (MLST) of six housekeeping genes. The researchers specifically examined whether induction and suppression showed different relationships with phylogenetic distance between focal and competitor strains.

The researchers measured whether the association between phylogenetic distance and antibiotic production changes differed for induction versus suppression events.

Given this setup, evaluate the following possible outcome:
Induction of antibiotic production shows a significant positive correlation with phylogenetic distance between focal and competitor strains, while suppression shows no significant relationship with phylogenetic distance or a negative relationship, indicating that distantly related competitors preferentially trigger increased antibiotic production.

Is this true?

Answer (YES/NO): NO